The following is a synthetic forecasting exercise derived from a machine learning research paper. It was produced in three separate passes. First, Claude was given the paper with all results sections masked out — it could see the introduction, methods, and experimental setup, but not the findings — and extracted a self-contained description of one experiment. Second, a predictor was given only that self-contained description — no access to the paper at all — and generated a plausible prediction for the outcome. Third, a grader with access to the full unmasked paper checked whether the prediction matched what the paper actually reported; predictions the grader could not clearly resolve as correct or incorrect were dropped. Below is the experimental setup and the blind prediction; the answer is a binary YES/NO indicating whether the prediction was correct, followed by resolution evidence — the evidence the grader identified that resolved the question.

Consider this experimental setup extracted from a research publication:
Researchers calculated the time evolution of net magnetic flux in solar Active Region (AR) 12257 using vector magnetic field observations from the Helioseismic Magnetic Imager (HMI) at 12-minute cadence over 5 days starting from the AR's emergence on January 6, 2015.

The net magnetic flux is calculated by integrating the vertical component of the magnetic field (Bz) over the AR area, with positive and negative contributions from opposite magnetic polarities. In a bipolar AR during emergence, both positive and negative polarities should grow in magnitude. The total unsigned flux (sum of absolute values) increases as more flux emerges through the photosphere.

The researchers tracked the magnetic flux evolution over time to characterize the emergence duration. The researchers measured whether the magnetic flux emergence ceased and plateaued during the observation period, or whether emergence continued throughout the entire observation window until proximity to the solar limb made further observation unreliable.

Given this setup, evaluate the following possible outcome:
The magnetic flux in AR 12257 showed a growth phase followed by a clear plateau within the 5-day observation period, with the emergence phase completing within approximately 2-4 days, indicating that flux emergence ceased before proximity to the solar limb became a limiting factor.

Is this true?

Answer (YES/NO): NO